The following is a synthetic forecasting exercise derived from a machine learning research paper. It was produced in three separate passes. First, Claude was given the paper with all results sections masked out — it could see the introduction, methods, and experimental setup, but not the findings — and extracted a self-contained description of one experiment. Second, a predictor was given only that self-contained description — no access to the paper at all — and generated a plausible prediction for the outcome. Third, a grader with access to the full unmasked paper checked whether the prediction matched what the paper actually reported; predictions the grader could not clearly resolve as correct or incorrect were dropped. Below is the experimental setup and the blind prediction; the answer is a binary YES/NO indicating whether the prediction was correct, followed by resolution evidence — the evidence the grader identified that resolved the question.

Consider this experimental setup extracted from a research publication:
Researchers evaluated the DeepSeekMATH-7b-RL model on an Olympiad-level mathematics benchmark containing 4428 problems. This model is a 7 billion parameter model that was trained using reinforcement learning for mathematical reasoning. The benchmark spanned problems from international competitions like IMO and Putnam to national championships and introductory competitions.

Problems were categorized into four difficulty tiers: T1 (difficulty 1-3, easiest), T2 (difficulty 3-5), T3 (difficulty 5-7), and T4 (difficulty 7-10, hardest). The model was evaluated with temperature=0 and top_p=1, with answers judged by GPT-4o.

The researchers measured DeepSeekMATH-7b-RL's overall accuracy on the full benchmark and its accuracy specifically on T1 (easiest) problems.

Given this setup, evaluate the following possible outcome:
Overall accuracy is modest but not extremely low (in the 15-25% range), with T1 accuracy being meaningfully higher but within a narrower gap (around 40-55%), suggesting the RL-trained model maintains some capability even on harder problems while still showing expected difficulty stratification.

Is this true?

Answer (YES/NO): YES